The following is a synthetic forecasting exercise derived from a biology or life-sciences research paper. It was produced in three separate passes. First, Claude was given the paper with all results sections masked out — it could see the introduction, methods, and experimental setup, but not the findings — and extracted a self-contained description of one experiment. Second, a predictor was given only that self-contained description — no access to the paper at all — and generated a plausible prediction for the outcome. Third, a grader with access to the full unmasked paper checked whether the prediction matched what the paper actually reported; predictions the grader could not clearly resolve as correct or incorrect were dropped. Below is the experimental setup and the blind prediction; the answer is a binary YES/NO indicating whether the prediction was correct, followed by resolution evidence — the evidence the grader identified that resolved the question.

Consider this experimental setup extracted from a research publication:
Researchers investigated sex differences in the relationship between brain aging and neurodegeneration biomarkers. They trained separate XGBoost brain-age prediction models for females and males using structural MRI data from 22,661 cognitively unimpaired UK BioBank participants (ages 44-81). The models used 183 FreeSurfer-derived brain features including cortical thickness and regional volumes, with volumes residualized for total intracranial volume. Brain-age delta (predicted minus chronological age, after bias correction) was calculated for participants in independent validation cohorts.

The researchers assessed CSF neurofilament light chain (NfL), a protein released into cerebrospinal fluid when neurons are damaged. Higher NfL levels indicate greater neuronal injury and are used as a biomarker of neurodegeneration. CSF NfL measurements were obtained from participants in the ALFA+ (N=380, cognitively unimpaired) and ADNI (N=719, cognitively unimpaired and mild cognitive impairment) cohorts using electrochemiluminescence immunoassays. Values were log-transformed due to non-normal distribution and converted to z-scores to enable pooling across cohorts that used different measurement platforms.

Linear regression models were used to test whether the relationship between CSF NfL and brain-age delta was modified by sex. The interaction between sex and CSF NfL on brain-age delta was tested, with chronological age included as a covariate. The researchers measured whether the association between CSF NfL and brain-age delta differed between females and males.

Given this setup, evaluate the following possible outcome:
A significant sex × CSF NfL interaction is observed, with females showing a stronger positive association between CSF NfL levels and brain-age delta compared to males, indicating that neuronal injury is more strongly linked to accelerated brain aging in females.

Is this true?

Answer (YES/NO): NO